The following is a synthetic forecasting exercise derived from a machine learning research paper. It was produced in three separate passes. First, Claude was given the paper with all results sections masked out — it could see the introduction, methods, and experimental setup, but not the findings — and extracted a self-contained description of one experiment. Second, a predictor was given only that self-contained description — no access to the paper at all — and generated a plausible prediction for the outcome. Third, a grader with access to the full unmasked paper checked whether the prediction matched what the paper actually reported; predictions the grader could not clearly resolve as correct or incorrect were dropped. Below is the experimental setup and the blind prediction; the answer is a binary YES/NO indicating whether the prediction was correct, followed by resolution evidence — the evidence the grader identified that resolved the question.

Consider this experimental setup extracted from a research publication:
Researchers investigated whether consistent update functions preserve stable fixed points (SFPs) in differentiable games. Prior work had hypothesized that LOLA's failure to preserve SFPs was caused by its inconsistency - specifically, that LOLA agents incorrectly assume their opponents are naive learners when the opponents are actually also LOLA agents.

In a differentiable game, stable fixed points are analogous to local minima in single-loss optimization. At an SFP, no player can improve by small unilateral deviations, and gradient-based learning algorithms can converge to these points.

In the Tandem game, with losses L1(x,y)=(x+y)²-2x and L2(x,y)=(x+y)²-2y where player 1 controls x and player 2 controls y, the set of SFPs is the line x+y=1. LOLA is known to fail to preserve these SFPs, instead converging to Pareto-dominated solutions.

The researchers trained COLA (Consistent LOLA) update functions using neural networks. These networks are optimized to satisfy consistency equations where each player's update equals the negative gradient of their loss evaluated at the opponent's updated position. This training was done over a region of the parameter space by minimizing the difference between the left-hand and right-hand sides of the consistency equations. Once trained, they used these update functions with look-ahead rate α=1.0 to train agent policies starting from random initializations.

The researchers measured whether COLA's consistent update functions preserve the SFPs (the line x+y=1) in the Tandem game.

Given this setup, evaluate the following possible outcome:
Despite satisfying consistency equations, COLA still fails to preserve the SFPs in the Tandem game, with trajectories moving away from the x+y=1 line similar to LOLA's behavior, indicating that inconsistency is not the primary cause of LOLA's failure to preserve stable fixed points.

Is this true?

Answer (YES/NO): YES